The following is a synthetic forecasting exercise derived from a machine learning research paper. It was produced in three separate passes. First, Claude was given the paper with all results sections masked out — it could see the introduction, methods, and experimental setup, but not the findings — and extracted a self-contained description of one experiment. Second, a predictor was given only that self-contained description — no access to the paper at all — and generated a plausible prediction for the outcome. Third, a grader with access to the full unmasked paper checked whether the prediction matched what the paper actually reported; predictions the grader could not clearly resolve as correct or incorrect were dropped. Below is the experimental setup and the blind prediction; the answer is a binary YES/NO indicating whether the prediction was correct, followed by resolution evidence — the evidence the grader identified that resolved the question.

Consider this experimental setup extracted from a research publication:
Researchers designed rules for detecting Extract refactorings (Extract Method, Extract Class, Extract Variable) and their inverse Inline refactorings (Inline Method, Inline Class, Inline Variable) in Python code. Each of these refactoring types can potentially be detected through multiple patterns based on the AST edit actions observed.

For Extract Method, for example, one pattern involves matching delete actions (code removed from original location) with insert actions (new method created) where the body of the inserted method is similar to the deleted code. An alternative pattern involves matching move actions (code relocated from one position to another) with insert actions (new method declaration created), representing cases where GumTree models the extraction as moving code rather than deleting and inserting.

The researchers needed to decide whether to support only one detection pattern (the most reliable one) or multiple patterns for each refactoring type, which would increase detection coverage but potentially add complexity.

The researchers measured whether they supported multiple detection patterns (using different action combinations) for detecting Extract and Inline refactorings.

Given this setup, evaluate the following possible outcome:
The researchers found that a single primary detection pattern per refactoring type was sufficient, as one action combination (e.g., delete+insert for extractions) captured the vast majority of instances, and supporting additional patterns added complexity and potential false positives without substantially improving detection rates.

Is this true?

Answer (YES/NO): NO